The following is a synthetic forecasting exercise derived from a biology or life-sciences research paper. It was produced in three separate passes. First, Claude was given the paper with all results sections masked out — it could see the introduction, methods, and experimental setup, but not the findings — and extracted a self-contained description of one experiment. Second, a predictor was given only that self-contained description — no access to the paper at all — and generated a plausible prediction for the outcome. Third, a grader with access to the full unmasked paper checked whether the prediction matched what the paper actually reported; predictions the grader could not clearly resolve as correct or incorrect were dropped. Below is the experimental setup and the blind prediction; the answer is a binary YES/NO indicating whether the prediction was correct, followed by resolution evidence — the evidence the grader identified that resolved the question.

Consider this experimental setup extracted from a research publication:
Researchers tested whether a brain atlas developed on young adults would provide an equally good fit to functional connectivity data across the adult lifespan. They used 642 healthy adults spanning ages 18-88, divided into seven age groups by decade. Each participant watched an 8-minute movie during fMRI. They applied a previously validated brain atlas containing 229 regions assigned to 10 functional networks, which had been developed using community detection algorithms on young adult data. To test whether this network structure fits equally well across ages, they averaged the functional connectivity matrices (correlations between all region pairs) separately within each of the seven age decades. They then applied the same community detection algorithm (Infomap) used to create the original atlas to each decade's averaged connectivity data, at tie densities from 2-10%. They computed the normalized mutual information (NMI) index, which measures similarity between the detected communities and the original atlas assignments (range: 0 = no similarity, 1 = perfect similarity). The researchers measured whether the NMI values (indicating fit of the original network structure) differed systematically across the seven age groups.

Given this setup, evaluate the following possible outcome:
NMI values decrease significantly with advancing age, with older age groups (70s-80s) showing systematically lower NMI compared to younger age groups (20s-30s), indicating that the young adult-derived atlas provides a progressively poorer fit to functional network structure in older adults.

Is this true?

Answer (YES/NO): NO